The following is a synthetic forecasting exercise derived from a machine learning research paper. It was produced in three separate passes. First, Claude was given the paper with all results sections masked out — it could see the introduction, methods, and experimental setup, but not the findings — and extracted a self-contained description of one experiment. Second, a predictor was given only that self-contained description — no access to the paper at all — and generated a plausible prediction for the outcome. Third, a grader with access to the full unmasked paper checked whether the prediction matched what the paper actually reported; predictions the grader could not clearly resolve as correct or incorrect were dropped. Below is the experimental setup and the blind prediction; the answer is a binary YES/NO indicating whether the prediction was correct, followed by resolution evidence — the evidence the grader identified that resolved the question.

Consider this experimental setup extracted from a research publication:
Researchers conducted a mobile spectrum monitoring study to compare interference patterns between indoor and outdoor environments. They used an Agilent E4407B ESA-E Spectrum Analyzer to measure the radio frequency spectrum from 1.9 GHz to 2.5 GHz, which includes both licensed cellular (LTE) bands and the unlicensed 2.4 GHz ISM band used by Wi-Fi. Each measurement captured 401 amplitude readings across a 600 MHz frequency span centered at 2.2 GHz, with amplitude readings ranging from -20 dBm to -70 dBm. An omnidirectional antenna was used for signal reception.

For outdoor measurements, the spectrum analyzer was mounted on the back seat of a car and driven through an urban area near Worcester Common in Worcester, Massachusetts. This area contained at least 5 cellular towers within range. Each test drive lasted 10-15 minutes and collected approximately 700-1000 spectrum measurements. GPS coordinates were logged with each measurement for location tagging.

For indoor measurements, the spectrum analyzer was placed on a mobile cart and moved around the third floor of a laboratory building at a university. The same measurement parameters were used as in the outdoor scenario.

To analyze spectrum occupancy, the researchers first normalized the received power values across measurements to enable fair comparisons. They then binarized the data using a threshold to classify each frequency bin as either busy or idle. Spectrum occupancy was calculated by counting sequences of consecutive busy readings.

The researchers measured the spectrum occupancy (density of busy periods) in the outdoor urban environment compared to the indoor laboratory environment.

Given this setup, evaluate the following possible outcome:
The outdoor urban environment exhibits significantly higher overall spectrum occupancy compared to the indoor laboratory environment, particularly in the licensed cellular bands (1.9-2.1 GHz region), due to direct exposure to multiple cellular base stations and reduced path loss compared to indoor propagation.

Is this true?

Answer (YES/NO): NO